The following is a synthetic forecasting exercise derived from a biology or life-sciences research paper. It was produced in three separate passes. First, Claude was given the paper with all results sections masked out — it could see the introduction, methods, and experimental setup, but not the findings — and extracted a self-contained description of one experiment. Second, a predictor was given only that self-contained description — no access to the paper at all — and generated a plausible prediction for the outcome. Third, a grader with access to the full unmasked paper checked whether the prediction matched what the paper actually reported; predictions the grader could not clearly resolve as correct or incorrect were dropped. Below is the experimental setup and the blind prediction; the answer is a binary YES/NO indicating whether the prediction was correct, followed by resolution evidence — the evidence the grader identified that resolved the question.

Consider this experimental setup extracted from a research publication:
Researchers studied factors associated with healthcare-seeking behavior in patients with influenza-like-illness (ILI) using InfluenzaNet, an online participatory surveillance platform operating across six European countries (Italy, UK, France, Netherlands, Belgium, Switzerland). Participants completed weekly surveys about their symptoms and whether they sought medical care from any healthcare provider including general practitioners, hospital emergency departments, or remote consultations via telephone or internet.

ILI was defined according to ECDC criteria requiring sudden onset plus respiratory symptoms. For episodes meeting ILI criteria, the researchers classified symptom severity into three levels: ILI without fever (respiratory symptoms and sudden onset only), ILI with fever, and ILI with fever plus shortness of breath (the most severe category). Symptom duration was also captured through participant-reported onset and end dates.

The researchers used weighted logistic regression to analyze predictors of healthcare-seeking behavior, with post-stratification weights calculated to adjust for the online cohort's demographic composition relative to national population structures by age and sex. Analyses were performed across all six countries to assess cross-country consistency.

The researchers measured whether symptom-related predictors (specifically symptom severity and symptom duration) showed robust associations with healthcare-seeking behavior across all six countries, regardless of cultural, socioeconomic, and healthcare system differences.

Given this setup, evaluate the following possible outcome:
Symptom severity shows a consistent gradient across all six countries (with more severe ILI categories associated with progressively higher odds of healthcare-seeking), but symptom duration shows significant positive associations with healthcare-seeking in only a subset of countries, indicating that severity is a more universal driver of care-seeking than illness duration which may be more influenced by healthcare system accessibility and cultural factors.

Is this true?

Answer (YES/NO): NO